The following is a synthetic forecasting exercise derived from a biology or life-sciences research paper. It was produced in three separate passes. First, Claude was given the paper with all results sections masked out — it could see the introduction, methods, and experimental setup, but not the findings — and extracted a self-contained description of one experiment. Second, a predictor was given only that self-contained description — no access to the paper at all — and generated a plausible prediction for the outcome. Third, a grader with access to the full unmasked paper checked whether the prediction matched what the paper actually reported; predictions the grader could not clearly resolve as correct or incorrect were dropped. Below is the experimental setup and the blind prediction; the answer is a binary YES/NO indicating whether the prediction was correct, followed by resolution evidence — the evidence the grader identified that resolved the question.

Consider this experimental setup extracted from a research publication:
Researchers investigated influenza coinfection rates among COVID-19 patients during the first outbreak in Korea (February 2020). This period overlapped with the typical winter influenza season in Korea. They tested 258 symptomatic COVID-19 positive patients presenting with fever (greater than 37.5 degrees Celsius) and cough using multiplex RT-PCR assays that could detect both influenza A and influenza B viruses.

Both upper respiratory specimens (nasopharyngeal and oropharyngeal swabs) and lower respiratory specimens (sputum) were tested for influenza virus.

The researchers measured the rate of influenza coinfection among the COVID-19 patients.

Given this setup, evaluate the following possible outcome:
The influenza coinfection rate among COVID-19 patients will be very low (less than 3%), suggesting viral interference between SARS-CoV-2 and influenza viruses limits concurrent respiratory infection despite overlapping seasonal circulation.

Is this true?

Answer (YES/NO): YES